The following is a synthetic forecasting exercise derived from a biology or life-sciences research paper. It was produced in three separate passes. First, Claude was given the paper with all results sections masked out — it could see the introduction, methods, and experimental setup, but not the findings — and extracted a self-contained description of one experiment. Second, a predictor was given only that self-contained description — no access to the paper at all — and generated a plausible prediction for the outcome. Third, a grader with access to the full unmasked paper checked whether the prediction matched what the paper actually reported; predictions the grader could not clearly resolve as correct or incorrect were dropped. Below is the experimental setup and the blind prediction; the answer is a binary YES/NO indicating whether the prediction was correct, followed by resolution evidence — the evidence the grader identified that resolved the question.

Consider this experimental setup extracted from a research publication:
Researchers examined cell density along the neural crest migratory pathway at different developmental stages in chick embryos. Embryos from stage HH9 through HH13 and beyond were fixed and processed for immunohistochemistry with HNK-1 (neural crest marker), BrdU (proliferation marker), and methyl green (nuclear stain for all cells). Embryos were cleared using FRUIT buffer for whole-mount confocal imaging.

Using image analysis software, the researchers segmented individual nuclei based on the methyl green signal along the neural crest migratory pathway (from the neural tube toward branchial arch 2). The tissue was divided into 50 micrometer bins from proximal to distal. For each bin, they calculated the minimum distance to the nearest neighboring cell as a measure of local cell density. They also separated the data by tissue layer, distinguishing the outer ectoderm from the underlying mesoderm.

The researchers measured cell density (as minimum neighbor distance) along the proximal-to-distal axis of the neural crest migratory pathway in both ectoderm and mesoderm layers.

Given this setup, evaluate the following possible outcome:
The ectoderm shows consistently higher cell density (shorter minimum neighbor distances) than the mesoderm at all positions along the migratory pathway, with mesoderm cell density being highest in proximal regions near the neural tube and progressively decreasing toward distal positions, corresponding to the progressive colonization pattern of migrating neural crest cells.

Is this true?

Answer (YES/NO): NO